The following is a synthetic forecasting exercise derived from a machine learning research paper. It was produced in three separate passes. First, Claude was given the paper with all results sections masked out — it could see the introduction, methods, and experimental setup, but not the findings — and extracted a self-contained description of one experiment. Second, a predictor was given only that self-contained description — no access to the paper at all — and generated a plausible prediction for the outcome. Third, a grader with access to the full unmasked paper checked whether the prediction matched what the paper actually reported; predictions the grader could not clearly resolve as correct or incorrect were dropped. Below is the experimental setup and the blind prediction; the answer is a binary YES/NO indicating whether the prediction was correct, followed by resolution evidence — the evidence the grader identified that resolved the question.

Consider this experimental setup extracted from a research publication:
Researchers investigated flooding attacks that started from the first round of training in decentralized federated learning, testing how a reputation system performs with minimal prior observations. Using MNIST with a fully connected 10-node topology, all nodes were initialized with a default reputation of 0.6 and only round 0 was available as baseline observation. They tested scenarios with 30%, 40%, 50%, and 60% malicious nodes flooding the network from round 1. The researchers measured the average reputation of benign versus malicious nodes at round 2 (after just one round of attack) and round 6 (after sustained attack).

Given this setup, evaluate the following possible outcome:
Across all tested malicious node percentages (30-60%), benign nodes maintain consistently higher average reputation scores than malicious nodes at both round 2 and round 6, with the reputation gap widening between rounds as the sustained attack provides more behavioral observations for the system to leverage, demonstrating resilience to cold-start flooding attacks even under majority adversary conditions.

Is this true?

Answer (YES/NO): NO